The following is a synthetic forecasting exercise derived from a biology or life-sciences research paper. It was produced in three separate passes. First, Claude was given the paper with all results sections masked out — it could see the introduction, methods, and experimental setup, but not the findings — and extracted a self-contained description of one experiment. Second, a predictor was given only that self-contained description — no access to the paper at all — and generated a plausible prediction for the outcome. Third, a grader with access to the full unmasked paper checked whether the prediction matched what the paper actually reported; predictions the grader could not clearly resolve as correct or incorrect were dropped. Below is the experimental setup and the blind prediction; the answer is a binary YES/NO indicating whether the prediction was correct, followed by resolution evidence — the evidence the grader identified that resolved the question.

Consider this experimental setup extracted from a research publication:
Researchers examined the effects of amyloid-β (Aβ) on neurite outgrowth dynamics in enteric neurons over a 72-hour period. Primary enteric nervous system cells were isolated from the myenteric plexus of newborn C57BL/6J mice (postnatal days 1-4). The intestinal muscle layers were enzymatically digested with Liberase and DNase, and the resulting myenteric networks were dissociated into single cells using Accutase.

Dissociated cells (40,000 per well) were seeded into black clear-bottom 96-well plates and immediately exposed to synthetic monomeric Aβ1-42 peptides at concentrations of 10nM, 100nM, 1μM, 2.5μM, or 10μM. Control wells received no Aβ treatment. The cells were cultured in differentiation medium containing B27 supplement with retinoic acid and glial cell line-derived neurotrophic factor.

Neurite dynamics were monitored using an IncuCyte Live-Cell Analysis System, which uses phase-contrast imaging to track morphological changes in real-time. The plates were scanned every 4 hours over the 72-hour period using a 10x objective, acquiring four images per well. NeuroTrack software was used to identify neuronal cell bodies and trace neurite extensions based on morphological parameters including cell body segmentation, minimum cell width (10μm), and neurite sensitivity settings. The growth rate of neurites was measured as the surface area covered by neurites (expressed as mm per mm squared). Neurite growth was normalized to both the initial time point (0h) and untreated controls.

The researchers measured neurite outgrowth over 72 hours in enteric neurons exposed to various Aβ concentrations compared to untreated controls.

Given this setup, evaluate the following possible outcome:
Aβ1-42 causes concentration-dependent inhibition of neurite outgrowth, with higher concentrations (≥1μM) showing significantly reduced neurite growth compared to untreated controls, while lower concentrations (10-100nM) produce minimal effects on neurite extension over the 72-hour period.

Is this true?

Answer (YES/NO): NO